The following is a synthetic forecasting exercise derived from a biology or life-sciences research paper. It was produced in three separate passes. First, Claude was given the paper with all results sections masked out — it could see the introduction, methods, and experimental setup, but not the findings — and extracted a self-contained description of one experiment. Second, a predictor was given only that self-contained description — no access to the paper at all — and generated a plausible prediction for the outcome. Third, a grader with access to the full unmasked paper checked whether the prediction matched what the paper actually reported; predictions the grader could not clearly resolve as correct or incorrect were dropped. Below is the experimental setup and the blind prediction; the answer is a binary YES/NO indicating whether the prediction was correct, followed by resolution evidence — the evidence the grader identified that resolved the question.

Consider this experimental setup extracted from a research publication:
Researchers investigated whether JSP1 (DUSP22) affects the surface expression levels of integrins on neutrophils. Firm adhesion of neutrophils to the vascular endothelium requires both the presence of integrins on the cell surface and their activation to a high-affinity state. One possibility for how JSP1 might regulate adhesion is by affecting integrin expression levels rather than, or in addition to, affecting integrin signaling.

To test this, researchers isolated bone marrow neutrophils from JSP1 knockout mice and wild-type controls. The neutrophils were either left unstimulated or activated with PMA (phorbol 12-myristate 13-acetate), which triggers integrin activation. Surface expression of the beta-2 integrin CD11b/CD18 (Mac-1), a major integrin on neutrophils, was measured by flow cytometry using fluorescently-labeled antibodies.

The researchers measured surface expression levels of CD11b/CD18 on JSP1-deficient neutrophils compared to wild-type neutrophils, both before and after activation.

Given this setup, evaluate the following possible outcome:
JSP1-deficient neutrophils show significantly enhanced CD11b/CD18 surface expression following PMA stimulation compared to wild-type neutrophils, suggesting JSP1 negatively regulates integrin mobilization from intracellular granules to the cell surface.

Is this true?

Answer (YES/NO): NO